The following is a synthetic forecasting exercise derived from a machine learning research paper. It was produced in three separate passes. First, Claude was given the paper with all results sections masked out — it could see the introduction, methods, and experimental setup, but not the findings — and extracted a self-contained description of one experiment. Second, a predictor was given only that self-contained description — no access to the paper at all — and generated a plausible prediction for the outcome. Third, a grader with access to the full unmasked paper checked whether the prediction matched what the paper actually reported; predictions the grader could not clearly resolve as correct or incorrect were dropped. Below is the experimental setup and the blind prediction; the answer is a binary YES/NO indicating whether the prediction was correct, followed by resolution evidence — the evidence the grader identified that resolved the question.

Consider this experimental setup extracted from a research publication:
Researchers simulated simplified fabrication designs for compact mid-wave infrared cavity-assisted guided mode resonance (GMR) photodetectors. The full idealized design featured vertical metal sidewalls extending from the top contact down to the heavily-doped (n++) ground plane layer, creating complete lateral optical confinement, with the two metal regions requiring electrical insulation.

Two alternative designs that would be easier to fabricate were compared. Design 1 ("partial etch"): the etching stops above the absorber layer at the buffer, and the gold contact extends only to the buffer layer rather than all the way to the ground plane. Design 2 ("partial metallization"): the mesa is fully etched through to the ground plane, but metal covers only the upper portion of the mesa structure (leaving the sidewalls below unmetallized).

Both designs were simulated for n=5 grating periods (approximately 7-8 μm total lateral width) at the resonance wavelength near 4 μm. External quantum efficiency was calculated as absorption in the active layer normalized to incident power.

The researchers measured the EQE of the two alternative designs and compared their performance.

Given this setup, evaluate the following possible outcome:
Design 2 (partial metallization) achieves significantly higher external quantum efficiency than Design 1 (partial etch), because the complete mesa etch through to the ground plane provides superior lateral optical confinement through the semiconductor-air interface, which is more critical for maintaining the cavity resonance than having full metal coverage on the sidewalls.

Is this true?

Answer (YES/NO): NO